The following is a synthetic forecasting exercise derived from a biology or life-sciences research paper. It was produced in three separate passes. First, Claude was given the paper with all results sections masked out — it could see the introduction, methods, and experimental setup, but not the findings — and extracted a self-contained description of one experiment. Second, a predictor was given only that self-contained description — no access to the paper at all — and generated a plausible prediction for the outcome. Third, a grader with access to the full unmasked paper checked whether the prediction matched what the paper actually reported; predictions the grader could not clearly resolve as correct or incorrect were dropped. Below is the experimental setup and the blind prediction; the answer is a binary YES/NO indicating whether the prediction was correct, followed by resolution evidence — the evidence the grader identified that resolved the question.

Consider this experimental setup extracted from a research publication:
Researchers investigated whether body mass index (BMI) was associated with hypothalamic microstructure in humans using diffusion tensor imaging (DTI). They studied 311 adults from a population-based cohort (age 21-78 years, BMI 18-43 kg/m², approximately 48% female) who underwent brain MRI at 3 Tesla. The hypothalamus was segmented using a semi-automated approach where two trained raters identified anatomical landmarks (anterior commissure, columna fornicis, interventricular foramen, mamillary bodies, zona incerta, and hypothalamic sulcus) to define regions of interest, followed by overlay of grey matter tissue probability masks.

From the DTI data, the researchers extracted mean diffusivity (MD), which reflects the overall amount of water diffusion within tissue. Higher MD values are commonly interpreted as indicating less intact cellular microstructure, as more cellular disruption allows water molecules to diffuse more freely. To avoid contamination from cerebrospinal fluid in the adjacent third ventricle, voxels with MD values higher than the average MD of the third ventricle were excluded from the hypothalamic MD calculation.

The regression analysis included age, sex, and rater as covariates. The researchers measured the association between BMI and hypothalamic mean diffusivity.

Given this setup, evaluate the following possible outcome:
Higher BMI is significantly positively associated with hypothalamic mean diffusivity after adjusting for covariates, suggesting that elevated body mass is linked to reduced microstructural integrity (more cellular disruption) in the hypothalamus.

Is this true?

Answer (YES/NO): YES